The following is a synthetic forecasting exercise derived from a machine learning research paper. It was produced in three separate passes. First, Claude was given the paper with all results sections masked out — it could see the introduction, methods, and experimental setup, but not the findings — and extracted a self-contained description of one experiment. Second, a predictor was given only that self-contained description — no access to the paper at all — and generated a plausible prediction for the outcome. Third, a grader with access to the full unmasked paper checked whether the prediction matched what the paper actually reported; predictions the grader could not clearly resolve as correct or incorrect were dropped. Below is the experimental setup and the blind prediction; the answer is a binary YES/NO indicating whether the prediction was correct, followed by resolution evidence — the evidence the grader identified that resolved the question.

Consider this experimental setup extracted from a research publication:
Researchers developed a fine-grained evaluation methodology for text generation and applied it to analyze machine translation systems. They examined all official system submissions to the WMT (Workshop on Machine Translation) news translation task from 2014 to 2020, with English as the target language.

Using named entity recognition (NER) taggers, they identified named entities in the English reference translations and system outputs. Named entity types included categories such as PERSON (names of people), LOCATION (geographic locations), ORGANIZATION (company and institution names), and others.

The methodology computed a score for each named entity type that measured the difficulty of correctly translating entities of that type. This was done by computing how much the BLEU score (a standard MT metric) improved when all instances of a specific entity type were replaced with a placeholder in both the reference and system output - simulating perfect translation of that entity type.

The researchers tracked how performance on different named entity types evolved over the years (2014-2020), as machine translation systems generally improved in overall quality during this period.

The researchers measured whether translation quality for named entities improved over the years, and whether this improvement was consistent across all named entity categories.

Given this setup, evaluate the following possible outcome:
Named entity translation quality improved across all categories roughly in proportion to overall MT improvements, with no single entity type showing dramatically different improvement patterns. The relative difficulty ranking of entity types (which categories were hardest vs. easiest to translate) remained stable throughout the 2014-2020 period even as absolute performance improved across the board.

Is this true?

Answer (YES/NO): NO